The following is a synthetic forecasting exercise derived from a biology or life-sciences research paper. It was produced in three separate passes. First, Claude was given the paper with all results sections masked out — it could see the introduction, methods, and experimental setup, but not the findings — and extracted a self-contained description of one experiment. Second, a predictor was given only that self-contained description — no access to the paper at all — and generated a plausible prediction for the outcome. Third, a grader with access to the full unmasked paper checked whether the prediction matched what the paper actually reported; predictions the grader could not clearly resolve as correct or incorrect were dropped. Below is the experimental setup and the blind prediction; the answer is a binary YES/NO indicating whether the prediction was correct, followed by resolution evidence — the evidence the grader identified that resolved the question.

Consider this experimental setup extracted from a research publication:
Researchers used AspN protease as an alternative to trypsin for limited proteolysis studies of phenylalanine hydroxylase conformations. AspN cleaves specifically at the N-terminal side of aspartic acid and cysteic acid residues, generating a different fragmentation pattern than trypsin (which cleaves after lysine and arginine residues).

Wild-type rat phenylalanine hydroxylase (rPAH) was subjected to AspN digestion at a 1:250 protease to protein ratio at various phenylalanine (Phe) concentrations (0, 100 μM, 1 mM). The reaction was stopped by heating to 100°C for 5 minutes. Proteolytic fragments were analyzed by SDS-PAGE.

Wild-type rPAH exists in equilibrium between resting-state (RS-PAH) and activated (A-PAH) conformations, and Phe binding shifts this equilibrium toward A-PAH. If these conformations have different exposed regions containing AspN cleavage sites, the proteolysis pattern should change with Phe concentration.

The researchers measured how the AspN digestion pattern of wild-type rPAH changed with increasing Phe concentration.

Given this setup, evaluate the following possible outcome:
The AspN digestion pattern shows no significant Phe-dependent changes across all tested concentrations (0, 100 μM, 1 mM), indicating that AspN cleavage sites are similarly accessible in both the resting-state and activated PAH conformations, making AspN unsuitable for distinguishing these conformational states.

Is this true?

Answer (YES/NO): NO